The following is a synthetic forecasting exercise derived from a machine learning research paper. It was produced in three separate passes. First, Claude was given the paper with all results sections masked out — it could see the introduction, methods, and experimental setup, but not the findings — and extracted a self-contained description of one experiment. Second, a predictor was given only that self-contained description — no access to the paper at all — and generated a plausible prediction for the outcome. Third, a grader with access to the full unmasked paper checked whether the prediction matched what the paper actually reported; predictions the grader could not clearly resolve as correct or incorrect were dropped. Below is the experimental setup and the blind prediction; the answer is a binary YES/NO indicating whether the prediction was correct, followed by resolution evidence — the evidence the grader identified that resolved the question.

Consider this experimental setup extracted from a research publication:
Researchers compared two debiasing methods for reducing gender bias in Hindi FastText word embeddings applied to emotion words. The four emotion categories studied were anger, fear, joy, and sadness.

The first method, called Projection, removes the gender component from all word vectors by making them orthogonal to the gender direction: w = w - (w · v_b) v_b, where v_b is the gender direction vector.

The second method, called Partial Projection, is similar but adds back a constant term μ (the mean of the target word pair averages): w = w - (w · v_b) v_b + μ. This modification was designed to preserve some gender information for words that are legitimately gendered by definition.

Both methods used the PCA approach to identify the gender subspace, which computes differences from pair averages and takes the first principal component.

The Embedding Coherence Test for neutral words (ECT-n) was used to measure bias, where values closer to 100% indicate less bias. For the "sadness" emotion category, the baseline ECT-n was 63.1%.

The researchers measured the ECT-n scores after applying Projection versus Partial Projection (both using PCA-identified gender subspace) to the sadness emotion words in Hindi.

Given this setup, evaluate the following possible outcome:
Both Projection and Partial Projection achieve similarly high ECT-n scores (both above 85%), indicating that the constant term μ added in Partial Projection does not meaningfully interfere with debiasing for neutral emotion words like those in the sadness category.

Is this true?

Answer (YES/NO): NO